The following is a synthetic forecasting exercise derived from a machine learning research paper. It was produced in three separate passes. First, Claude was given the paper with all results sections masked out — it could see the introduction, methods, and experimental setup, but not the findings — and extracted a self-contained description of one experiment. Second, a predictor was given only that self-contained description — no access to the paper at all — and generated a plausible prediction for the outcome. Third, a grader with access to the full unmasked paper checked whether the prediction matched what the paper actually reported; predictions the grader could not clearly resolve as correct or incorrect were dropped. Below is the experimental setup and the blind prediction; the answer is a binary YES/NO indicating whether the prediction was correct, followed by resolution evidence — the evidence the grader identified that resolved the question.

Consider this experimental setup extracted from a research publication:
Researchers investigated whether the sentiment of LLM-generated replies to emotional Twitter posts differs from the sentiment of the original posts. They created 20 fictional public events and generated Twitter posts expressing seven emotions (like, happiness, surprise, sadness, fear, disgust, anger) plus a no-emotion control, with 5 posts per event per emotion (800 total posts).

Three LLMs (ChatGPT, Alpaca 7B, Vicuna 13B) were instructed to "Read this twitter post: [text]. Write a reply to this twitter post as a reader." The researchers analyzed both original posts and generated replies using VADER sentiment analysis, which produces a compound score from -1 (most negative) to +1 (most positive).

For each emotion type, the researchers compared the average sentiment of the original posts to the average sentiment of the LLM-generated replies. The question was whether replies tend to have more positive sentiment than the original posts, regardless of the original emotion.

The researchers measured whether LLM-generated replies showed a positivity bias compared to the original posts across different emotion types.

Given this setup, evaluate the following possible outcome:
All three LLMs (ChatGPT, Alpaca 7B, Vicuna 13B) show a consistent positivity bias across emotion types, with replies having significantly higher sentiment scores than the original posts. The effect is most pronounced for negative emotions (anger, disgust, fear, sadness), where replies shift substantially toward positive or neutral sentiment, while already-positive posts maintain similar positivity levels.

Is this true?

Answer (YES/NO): YES